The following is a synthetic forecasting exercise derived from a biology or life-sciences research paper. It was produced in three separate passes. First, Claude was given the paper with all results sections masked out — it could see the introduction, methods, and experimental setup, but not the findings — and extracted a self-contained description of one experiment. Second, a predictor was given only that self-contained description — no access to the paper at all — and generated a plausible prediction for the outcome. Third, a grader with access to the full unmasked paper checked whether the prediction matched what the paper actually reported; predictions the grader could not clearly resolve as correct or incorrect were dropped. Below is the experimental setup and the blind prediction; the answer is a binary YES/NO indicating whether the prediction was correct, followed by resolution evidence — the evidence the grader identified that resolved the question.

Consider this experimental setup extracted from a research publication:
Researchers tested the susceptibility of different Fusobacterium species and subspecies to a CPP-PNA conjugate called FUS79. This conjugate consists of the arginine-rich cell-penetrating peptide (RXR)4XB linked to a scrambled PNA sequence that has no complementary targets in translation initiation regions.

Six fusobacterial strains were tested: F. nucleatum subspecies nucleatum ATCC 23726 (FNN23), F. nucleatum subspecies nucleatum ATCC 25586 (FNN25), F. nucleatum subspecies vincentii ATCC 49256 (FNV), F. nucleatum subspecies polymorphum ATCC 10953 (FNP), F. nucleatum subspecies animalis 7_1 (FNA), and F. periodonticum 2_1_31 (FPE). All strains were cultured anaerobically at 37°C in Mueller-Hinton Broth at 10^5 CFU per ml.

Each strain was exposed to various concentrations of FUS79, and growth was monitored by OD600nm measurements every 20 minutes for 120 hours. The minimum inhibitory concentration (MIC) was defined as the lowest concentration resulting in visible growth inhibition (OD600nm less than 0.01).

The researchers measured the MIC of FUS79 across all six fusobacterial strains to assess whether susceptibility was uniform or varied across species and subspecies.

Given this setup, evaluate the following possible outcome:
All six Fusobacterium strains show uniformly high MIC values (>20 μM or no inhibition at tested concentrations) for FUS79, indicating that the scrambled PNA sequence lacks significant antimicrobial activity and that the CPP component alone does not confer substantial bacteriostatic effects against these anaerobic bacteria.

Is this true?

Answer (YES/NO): NO